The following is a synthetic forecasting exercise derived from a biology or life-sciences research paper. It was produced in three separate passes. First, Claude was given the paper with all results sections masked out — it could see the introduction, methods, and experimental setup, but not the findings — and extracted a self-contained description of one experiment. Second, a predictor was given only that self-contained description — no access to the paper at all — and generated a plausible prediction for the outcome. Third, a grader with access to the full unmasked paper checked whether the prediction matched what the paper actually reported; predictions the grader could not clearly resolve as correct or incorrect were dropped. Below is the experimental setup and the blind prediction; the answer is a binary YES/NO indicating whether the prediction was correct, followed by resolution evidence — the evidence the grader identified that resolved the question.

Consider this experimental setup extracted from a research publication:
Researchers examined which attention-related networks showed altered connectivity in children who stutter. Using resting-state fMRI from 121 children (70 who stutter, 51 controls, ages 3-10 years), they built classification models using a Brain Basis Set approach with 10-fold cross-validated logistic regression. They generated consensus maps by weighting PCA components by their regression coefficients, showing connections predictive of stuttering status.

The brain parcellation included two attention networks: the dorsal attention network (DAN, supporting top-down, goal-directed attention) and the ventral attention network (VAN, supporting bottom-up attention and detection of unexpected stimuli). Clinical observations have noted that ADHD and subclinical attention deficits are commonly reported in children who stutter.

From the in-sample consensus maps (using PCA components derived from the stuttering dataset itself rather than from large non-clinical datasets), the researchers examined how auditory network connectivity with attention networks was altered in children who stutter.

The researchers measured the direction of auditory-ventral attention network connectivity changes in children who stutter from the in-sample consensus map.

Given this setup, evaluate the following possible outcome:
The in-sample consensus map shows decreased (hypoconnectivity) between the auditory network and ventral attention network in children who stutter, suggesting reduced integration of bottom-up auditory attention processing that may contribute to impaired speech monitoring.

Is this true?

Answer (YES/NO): YES